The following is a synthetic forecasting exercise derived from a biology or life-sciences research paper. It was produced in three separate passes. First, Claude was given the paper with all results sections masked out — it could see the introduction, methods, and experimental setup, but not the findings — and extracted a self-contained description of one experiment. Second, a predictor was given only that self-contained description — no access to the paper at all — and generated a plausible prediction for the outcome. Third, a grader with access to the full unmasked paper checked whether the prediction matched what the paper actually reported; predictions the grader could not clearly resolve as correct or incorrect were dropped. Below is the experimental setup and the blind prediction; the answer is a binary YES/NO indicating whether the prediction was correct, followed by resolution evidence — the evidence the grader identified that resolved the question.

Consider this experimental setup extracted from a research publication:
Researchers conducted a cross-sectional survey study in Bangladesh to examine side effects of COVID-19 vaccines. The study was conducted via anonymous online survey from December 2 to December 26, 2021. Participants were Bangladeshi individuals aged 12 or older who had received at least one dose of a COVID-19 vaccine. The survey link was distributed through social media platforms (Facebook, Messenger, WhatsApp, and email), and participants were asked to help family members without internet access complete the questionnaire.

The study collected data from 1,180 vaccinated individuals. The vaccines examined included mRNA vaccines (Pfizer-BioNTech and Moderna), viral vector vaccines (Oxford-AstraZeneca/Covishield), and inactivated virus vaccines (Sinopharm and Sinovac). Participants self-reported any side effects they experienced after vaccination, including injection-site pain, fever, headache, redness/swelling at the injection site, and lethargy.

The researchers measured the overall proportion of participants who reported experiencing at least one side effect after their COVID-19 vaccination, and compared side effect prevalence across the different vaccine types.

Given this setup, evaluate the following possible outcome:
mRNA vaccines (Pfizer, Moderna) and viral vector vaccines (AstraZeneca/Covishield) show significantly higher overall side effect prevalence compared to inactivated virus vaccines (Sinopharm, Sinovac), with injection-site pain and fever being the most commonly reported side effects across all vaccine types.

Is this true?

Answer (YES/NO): YES